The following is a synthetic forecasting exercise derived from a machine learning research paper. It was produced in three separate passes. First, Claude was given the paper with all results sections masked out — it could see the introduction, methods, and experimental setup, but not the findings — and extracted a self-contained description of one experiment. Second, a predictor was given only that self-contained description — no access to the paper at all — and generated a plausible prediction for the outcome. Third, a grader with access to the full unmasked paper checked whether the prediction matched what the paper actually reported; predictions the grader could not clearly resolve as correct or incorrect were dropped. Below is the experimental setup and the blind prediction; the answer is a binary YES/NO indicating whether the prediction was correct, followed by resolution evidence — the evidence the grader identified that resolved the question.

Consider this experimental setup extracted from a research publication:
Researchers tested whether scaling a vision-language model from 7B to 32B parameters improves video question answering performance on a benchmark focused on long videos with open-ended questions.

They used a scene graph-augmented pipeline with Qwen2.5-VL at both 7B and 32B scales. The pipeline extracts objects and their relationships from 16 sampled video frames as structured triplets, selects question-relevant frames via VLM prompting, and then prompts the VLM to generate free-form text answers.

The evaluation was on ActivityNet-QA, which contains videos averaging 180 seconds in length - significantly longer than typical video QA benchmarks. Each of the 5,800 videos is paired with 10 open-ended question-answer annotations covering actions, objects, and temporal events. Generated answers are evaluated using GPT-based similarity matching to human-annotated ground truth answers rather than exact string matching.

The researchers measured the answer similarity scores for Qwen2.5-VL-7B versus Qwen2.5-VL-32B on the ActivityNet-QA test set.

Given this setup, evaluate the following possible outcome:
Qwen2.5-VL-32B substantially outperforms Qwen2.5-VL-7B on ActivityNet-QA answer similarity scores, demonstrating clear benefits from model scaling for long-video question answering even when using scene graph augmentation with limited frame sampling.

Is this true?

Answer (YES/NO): NO